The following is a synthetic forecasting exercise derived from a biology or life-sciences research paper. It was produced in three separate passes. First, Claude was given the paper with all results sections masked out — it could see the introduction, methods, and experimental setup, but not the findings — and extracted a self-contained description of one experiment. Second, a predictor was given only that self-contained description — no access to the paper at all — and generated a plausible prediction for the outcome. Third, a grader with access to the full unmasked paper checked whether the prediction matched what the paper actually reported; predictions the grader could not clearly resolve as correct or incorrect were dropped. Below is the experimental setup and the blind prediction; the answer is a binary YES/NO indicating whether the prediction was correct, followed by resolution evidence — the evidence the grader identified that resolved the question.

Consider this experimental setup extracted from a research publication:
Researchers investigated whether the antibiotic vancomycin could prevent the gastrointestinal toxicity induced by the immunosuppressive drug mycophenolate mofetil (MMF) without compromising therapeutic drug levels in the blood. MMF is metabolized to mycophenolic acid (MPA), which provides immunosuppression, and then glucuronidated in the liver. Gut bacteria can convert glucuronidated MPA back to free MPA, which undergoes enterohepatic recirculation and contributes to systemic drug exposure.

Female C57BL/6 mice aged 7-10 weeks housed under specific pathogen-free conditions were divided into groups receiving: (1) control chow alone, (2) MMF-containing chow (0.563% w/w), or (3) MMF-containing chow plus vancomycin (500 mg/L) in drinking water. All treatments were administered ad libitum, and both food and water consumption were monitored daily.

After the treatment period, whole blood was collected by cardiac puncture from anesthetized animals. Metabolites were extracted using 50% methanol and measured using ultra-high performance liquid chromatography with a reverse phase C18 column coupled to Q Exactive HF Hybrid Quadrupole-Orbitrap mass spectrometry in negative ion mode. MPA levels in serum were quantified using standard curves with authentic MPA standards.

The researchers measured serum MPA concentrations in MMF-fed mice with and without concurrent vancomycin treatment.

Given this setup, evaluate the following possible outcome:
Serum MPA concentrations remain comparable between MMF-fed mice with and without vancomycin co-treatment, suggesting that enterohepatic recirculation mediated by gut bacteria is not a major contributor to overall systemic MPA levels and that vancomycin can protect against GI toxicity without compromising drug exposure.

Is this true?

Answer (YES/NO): YES